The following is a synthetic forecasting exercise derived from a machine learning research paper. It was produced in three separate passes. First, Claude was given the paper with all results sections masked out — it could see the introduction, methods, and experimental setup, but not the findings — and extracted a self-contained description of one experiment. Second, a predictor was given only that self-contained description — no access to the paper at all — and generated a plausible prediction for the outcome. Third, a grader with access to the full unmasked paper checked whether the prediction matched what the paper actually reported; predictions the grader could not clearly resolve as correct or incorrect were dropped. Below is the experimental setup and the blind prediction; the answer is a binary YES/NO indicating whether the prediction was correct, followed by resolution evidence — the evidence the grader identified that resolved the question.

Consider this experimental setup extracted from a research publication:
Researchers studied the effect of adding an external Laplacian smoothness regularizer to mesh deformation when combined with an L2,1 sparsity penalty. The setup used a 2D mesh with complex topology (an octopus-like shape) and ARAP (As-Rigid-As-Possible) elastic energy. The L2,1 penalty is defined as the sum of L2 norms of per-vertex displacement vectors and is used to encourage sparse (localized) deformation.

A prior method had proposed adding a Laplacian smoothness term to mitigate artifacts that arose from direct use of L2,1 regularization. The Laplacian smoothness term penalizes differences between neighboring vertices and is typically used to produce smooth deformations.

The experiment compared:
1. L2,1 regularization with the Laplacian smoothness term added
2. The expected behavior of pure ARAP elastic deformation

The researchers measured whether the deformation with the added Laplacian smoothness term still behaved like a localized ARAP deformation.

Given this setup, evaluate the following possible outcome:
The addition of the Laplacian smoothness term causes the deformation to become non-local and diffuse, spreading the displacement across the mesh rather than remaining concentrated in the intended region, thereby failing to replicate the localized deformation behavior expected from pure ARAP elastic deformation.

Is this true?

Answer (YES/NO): NO